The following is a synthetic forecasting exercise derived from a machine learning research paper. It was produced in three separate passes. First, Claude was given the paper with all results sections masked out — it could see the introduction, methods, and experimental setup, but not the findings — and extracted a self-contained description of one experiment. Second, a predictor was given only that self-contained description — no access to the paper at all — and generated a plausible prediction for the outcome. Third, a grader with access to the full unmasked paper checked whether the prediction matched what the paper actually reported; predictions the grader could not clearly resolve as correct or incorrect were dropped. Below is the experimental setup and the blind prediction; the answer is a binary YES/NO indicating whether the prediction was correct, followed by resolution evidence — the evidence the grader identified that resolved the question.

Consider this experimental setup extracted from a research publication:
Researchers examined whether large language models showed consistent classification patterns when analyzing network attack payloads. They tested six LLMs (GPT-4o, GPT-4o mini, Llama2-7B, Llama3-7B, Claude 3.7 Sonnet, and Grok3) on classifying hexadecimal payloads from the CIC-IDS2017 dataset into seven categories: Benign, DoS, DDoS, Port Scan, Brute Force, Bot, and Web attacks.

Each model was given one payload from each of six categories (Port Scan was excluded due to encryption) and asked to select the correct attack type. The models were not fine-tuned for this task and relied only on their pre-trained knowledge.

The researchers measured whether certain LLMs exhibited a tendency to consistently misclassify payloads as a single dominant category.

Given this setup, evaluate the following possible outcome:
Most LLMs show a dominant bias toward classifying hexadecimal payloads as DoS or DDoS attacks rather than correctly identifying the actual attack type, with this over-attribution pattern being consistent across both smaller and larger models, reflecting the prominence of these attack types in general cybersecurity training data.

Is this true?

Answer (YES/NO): NO